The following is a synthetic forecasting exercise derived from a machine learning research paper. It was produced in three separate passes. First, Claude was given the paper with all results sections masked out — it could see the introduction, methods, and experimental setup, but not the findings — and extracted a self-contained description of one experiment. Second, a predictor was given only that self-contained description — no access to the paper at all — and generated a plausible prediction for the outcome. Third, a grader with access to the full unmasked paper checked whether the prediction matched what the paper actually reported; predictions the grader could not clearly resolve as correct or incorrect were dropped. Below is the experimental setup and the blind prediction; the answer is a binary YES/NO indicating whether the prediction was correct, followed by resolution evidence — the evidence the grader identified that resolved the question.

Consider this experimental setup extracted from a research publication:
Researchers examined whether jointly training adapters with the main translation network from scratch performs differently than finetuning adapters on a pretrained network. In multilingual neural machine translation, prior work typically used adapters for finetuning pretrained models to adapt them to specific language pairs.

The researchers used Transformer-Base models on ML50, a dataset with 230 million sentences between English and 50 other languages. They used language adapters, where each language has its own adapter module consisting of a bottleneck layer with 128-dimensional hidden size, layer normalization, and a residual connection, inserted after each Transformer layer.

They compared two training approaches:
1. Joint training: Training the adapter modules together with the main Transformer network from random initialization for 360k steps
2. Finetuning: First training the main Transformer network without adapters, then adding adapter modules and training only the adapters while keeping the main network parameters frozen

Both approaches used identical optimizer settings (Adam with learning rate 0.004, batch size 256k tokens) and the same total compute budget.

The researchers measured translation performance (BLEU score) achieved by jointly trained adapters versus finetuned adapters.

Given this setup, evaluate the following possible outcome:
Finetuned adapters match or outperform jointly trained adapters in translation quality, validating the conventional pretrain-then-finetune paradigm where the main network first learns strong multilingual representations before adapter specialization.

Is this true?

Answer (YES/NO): NO